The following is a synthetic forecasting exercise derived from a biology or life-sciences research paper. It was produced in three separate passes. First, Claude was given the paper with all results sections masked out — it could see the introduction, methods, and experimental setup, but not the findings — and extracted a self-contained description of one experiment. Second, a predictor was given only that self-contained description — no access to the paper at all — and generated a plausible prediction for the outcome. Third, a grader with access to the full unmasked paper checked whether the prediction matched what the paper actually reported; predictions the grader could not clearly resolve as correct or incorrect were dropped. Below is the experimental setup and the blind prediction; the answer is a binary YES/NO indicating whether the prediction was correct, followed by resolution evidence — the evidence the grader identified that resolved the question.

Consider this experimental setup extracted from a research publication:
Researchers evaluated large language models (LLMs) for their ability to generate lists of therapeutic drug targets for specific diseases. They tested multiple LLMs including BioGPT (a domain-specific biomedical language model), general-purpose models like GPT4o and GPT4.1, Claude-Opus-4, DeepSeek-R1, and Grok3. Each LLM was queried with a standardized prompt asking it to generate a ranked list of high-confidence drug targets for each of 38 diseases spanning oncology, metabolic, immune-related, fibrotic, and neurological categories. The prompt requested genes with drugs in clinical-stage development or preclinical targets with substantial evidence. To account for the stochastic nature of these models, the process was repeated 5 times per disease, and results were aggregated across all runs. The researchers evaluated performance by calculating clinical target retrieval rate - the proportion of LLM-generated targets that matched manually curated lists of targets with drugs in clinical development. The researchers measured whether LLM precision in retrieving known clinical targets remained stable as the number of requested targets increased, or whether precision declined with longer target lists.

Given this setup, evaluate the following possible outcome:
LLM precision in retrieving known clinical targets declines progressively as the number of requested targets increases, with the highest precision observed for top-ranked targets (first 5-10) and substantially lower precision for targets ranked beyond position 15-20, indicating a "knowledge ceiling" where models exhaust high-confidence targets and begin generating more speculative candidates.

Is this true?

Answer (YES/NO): YES